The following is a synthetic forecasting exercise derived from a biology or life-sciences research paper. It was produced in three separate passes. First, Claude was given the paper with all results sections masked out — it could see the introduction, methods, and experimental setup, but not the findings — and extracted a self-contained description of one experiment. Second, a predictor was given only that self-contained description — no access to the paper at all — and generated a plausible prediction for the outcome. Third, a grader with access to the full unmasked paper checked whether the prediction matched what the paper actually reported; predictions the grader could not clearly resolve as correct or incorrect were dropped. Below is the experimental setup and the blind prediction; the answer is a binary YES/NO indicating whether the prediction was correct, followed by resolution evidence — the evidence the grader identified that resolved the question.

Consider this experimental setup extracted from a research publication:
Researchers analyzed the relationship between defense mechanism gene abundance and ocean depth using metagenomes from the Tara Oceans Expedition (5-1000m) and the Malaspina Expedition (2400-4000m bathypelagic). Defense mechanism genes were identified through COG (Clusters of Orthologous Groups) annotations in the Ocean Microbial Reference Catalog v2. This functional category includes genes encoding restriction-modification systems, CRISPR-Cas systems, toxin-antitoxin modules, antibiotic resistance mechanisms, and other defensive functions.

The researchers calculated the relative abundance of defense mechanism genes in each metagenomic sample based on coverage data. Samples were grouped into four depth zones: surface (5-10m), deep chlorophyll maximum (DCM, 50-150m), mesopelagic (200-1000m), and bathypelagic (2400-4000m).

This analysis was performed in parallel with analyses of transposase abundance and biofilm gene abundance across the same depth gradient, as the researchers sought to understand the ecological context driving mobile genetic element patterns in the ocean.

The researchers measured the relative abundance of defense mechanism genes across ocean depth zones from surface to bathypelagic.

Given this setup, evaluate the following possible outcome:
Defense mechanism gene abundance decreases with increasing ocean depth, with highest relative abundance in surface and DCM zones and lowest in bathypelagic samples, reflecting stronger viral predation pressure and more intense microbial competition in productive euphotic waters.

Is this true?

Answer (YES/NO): NO